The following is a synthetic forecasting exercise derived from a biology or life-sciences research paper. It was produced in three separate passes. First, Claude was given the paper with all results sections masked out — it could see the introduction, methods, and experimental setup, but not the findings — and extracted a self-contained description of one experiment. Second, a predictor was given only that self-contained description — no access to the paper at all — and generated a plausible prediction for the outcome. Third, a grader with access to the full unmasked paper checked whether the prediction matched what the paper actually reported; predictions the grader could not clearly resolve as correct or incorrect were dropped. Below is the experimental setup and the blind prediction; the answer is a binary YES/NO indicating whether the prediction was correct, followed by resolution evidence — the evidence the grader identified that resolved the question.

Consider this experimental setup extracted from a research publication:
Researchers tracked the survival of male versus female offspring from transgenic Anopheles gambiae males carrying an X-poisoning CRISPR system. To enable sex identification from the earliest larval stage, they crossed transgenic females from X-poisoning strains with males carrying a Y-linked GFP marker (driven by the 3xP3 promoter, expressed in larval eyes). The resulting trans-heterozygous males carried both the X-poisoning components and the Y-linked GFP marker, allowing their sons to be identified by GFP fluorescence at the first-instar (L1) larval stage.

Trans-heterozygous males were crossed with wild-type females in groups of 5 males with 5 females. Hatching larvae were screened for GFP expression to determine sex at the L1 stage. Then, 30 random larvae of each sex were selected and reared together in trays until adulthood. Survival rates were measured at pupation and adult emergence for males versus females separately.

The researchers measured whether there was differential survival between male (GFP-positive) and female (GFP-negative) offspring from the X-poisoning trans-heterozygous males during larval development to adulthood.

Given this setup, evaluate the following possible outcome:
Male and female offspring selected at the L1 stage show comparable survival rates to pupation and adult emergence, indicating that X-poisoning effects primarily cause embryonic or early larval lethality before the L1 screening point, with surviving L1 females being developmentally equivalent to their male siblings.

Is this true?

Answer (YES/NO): NO